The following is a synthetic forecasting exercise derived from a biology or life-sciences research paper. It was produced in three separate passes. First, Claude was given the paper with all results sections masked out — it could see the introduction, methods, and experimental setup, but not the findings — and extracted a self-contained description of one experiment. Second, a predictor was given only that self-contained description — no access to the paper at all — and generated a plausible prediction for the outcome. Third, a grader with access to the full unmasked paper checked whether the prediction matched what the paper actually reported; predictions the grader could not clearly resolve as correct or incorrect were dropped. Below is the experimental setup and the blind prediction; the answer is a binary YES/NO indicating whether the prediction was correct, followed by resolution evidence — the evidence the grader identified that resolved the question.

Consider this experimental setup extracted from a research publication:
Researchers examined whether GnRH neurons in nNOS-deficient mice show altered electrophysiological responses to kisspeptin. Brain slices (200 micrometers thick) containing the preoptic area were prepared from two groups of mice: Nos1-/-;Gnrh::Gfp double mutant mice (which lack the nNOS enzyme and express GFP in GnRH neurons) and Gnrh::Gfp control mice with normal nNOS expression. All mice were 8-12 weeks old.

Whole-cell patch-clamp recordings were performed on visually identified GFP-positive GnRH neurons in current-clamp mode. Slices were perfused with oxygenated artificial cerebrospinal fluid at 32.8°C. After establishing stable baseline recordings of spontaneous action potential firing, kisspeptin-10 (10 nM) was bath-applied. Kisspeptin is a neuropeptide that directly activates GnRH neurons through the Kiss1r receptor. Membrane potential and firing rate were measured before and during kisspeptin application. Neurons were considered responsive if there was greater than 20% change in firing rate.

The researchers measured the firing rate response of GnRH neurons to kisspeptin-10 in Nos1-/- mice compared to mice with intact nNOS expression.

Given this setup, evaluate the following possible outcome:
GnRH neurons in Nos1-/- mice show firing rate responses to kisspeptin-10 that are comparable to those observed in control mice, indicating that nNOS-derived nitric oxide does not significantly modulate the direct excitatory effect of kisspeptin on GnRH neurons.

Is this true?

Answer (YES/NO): NO